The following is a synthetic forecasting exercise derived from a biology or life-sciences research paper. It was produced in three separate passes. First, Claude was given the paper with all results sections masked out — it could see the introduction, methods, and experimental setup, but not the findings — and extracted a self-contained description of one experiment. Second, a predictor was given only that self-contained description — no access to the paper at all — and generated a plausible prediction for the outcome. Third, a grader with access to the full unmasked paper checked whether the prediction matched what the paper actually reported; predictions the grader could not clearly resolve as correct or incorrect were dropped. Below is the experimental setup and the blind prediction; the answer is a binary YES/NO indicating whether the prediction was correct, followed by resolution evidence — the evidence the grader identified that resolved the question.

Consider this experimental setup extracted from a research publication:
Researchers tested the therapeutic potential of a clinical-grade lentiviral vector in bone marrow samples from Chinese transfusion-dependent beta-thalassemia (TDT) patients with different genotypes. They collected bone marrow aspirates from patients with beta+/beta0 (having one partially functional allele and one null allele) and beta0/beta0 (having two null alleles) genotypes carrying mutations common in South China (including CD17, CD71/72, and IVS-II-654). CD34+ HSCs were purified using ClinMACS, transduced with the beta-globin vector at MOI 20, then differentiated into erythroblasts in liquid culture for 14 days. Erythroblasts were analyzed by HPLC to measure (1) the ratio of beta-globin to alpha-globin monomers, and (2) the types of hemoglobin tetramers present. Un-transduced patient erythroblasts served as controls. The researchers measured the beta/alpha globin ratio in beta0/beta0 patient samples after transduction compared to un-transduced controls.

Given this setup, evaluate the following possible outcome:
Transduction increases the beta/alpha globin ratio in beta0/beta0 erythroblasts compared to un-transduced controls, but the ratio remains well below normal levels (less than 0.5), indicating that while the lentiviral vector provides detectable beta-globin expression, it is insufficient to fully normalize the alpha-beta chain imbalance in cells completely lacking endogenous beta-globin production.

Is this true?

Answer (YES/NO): NO